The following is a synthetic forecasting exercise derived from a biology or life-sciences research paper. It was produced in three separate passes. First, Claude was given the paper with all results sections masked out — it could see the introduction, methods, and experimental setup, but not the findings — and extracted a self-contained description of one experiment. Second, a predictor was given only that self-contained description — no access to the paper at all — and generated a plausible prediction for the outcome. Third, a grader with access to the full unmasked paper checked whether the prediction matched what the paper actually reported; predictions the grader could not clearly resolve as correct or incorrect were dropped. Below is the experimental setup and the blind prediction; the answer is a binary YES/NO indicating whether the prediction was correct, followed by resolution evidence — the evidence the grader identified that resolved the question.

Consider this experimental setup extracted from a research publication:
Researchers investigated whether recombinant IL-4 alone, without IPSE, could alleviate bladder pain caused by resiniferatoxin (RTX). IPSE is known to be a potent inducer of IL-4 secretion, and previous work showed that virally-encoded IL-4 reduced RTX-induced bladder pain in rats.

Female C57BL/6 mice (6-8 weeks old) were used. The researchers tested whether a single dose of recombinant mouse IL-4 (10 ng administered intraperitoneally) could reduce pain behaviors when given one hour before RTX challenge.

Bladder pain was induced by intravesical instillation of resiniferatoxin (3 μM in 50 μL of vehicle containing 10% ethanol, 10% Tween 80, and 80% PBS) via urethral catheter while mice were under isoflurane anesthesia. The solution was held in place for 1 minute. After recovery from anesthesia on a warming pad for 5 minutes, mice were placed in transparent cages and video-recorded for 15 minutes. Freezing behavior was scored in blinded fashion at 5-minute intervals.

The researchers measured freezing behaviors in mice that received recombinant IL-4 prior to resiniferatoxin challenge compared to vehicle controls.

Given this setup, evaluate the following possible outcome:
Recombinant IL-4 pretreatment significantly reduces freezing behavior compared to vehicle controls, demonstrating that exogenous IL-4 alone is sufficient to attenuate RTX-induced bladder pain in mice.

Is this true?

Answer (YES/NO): YES